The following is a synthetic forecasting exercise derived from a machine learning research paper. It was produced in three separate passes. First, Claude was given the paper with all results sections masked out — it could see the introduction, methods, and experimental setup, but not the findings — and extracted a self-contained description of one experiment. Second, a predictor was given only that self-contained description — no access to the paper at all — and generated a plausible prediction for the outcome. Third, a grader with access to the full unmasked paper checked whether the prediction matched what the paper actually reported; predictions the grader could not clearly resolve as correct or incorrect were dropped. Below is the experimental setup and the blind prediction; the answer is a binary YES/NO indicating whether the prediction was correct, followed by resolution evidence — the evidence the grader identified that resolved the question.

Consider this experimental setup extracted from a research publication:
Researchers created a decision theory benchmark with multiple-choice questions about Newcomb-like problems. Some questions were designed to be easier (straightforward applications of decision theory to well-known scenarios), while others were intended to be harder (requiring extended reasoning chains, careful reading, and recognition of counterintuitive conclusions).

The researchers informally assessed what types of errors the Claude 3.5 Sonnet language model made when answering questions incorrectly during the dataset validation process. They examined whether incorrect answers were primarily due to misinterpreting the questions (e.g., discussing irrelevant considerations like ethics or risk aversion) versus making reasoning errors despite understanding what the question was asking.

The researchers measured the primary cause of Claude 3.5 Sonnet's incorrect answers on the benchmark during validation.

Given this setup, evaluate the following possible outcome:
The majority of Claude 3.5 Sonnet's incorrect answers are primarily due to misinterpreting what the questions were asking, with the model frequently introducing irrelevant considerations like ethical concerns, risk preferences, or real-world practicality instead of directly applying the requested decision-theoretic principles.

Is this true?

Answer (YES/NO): NO